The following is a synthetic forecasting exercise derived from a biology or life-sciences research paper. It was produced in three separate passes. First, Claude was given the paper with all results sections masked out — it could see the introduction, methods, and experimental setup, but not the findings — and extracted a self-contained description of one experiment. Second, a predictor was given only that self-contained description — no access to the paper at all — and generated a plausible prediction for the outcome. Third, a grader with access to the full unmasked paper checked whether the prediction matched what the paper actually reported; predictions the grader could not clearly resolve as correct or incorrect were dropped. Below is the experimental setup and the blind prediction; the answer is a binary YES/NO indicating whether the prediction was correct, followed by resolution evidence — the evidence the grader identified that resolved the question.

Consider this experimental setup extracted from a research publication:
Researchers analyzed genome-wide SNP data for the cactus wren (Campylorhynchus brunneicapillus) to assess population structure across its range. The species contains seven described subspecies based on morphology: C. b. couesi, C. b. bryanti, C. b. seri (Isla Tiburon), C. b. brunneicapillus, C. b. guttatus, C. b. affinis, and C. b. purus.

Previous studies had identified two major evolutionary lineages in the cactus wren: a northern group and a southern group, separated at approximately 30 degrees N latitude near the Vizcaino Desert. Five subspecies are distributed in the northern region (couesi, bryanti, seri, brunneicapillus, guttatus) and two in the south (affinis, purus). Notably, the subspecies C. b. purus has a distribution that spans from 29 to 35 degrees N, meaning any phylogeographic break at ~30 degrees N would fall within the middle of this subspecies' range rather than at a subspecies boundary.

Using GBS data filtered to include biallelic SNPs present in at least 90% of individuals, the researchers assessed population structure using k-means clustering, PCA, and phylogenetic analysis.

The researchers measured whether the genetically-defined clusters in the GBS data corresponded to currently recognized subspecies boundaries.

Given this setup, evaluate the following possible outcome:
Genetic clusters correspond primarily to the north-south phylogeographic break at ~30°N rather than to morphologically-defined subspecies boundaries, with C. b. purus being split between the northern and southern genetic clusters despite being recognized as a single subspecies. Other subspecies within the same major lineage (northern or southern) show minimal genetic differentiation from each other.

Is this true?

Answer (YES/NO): NO